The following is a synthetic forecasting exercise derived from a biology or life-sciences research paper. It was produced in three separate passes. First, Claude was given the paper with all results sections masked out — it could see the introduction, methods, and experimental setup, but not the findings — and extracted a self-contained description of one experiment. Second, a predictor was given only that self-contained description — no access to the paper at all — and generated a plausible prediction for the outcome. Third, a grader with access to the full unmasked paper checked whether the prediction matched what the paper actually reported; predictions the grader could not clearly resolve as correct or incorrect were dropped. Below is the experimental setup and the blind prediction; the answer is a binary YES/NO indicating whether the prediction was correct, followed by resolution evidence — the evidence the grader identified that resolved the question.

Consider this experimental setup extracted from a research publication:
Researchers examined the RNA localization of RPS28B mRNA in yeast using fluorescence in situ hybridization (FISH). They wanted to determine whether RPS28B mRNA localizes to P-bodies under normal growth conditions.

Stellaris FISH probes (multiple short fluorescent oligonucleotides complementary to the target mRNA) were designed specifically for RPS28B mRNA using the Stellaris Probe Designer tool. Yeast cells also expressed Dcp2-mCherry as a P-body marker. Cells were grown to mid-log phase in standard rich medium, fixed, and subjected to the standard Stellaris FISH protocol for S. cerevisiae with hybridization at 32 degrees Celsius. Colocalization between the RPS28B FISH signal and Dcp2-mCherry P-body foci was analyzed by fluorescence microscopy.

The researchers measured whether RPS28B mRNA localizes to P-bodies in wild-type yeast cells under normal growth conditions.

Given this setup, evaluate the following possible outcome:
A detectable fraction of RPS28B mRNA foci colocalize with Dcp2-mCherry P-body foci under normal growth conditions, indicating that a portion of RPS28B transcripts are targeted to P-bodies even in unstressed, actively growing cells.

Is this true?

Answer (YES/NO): YES